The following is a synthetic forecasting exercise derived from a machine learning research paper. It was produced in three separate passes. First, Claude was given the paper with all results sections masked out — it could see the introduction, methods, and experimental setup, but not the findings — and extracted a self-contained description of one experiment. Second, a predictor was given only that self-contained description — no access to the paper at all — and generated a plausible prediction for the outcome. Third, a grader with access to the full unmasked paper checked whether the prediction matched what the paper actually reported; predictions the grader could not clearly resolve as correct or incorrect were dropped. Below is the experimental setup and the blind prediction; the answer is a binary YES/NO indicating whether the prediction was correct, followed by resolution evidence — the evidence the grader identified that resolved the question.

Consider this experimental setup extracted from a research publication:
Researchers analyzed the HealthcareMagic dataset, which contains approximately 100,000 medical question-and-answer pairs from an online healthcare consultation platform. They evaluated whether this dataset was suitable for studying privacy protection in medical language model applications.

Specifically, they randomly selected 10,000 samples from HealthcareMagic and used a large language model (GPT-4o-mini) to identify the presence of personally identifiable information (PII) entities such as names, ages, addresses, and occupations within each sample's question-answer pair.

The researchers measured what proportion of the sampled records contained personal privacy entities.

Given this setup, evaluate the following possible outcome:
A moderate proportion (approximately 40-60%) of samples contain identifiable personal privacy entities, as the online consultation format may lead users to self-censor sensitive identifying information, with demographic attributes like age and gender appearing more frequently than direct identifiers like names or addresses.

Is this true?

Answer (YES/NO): NO